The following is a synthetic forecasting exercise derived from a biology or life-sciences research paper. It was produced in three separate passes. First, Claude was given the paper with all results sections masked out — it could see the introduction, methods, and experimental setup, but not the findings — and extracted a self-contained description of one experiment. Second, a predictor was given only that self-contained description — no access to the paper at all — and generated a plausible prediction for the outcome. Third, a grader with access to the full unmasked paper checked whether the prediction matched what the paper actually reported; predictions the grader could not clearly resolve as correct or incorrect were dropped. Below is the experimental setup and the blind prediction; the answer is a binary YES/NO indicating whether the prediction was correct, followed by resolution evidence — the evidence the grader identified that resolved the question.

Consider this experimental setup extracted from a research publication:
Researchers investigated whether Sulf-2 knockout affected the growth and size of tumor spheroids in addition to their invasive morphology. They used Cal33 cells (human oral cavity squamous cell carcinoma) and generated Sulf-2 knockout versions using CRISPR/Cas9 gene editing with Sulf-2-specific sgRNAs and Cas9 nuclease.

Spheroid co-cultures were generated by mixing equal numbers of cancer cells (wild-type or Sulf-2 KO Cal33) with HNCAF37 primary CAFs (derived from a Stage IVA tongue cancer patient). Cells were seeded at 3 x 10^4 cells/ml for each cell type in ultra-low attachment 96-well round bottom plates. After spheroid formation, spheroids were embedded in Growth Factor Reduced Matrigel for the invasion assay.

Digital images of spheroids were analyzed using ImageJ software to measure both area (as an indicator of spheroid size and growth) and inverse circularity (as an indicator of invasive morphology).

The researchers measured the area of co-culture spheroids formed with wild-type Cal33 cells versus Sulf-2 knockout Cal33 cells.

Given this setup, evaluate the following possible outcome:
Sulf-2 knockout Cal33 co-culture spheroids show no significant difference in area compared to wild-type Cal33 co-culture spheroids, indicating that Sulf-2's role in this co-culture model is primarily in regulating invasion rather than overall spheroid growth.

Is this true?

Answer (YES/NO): NO